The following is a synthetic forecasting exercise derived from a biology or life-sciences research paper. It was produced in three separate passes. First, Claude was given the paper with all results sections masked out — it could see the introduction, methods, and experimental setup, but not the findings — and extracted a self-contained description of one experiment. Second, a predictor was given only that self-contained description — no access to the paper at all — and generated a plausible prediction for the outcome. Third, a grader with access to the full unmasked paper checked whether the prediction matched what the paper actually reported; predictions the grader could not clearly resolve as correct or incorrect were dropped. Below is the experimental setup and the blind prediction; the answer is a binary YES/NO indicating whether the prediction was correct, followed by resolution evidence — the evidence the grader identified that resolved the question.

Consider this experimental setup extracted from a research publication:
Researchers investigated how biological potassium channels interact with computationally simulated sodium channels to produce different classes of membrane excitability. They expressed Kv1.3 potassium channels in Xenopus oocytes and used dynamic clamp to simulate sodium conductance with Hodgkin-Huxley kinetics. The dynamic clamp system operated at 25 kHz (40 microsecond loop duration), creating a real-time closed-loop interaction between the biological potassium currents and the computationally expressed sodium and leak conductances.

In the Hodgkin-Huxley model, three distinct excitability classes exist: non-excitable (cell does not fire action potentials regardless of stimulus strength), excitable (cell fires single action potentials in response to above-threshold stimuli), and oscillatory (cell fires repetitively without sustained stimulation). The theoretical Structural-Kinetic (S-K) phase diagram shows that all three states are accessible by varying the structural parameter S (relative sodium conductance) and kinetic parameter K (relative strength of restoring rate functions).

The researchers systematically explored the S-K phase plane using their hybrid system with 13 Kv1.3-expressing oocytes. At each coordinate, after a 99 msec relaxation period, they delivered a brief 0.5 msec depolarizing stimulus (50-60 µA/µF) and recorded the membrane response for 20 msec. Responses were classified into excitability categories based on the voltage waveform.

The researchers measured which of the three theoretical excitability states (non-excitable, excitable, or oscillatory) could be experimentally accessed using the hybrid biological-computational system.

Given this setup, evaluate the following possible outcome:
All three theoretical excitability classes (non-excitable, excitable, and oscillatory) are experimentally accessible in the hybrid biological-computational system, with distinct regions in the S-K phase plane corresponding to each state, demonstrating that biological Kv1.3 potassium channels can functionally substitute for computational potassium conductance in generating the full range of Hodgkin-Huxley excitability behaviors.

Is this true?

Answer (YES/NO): NO